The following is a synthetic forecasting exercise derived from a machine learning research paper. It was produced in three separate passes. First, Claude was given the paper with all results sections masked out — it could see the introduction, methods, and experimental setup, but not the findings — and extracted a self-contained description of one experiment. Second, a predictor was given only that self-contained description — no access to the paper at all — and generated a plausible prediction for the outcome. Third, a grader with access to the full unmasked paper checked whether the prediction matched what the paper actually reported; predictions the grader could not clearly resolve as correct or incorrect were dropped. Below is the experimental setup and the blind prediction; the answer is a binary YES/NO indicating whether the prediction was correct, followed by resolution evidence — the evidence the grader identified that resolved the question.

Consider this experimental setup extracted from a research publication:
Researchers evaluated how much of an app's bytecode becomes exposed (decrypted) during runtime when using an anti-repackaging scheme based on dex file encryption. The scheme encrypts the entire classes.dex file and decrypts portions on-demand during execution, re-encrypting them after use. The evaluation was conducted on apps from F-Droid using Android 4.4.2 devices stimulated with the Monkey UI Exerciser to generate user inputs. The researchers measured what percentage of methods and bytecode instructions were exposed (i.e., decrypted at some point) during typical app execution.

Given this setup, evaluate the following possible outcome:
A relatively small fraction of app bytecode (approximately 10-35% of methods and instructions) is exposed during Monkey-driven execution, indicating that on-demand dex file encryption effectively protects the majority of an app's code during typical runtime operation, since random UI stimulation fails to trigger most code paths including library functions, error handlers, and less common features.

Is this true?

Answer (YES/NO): NO